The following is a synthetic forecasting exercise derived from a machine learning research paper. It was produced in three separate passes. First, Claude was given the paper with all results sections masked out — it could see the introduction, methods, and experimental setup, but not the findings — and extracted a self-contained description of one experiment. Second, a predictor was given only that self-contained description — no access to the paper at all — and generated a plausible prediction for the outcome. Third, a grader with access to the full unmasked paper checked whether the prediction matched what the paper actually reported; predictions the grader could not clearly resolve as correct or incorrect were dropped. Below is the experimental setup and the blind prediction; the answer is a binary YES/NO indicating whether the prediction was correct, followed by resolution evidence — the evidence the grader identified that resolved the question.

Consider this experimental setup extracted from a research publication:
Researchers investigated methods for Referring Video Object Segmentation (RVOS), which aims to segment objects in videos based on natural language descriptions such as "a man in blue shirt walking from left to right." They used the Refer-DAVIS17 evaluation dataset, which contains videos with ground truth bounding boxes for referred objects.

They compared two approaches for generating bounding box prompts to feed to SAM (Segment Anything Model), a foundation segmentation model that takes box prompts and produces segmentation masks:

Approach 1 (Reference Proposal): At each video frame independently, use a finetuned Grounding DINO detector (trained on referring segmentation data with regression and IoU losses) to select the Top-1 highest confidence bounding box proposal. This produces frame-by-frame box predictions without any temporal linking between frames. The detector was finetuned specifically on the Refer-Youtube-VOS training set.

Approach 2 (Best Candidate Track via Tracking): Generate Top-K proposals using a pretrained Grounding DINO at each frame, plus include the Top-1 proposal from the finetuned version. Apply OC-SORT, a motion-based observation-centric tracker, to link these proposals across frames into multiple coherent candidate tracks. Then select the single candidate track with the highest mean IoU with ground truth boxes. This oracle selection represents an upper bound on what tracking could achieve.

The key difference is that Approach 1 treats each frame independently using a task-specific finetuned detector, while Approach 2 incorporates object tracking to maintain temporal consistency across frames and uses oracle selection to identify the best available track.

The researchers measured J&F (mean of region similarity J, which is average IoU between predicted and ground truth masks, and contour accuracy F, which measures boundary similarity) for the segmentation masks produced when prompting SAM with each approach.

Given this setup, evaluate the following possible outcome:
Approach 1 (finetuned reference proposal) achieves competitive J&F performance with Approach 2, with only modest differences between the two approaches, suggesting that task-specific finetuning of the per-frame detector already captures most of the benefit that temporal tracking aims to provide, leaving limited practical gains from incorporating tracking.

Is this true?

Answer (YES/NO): NO